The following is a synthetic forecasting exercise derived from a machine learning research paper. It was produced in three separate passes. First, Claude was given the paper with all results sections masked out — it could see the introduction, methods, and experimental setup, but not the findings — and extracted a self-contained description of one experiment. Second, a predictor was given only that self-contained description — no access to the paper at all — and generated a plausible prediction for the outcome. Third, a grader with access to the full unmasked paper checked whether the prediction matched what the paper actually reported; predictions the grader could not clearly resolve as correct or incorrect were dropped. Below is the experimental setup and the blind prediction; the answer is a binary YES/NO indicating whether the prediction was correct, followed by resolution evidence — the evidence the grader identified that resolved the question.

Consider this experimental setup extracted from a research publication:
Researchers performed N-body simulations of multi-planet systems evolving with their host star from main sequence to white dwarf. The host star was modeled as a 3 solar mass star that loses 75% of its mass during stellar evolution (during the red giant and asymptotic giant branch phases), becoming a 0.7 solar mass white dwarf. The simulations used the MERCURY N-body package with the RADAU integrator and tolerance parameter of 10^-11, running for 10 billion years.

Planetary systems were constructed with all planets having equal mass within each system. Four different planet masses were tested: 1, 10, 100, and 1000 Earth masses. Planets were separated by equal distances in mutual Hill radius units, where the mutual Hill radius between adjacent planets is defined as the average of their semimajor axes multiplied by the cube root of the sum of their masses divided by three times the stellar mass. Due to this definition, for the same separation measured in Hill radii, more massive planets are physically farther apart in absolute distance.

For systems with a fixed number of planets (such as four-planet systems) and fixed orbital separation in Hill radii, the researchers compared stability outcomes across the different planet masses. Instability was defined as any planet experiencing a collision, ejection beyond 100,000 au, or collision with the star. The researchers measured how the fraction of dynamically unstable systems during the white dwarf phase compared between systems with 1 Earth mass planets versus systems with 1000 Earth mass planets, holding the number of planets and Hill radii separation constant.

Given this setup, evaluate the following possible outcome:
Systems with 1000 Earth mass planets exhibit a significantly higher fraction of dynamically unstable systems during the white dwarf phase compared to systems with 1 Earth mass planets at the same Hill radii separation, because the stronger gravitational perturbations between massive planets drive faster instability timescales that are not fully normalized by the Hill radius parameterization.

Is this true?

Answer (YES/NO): NO